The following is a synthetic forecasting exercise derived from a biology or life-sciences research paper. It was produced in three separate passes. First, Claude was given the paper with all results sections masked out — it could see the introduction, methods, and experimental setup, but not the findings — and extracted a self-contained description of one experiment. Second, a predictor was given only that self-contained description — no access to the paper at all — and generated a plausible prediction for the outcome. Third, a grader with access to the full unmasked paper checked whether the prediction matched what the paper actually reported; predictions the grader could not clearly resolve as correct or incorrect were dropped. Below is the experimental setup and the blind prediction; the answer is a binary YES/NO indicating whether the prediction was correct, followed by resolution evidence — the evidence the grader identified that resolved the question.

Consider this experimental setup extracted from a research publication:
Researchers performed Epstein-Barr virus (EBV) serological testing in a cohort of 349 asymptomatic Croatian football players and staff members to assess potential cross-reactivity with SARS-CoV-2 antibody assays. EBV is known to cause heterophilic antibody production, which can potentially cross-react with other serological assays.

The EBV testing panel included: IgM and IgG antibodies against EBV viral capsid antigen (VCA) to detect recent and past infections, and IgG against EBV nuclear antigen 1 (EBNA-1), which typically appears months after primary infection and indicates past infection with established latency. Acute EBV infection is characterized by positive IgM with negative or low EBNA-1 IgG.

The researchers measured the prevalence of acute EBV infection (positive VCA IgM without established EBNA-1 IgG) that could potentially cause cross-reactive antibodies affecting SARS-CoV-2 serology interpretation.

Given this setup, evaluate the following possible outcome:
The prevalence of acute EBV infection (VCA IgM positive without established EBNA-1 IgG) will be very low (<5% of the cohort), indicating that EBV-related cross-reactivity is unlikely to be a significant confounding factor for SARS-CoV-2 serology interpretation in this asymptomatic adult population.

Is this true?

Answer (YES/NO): YES